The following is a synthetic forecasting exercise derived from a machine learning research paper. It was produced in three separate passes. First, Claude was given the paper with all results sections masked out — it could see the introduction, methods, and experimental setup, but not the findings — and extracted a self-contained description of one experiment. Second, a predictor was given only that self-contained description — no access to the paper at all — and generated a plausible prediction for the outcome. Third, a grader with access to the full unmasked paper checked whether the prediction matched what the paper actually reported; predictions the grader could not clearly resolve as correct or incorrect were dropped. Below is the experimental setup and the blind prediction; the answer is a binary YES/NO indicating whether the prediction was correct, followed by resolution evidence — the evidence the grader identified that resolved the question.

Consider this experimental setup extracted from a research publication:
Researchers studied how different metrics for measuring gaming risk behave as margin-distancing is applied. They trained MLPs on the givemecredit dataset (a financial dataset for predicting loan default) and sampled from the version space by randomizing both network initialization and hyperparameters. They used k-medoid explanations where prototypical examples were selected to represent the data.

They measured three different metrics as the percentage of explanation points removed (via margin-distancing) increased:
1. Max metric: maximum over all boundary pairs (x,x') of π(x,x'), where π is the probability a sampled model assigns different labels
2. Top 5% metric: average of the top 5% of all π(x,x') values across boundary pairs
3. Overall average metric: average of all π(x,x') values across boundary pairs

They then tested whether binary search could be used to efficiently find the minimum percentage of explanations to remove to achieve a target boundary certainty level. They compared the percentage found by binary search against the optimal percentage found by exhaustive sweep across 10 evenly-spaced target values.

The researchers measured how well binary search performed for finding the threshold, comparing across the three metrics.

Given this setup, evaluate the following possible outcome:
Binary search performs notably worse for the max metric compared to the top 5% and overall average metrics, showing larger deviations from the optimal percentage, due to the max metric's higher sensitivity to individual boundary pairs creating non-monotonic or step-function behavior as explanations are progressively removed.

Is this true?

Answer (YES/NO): NO